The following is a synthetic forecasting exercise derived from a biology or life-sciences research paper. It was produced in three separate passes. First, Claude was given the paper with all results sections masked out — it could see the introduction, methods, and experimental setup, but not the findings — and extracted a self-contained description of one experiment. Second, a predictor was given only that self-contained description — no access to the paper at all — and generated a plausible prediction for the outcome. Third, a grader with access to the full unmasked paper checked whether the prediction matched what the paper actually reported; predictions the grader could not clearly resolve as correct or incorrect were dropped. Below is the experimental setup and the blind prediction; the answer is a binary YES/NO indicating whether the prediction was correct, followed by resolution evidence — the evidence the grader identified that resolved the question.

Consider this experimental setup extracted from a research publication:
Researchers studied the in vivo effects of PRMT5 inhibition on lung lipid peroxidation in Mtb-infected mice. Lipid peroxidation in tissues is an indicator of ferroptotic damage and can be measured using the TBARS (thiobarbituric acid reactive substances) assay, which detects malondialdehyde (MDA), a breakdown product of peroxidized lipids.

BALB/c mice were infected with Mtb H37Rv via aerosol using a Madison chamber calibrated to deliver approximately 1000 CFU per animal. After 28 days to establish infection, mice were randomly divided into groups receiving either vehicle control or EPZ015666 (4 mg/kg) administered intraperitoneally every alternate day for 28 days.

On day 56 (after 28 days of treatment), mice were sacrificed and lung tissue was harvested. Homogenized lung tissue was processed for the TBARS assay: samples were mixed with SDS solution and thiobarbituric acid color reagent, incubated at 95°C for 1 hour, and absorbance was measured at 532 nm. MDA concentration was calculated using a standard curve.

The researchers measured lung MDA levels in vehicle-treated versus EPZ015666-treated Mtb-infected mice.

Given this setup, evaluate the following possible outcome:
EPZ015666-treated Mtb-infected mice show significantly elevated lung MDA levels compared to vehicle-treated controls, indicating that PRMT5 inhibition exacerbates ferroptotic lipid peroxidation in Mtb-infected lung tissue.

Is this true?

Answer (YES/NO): NO